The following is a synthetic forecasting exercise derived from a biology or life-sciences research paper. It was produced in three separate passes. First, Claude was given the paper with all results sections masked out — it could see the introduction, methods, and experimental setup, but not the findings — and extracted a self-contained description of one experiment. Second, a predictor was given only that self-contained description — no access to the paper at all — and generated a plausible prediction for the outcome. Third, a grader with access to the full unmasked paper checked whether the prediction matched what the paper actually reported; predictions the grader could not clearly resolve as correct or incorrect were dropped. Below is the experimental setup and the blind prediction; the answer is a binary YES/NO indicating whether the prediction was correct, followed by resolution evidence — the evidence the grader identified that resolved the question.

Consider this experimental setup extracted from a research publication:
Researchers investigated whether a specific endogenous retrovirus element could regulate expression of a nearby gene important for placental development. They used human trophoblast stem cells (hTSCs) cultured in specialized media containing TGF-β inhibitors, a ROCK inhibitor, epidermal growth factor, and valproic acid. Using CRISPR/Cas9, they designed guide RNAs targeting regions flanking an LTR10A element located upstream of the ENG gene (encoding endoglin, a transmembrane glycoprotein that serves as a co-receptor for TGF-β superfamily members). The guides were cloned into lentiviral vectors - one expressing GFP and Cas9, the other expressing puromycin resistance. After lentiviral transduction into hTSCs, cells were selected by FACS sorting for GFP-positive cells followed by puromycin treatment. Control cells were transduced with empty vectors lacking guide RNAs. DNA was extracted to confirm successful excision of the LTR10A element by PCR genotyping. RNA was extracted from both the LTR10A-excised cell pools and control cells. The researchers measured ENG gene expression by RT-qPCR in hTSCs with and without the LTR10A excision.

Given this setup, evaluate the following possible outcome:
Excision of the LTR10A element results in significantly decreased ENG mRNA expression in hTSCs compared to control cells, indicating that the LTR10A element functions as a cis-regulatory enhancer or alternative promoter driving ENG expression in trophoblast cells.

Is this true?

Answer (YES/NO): YES